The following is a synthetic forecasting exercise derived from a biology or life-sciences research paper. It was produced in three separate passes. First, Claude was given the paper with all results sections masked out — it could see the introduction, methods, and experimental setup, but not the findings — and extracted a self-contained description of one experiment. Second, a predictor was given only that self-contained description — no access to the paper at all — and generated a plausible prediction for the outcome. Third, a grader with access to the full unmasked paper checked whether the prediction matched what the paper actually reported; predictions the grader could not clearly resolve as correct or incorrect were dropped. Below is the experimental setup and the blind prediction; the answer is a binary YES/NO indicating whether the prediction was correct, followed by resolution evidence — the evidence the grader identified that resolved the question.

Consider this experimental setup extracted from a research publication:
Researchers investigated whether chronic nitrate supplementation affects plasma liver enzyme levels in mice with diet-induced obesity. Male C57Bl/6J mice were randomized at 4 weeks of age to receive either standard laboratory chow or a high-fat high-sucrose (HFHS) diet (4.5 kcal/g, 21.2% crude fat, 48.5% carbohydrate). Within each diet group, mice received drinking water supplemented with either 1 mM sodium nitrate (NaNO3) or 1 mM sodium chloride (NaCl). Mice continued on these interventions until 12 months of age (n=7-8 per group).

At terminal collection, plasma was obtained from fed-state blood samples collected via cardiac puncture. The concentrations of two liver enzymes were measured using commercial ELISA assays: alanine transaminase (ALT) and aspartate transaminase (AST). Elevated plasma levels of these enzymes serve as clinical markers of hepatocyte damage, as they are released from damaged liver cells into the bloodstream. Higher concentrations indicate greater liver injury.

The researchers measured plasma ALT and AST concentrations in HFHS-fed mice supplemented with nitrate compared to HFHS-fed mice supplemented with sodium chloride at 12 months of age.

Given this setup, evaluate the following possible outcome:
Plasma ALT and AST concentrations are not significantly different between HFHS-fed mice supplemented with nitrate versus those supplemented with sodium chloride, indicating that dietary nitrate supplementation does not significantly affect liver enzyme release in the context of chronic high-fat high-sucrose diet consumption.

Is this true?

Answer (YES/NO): NO